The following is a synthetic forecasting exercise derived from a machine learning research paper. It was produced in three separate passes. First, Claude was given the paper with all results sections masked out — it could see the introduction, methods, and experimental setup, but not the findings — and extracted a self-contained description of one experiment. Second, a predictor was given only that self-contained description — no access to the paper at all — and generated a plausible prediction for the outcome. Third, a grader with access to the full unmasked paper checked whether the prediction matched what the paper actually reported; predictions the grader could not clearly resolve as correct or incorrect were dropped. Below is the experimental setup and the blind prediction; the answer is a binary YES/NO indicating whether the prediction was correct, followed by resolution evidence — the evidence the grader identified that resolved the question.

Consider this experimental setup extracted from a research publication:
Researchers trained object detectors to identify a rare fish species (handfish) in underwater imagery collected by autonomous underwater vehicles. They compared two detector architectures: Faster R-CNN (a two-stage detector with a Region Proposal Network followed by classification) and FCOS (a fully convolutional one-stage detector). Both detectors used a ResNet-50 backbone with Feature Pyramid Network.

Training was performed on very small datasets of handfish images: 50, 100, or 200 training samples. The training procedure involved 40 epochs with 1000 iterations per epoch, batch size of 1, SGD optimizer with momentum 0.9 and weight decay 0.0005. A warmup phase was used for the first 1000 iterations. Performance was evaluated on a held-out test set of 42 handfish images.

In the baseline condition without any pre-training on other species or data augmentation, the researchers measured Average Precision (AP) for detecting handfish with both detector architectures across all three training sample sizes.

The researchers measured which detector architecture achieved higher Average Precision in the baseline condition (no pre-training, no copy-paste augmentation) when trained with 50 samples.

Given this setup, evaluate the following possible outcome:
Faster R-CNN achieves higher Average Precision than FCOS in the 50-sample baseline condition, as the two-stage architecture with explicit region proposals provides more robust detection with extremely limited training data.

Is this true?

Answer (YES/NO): NO